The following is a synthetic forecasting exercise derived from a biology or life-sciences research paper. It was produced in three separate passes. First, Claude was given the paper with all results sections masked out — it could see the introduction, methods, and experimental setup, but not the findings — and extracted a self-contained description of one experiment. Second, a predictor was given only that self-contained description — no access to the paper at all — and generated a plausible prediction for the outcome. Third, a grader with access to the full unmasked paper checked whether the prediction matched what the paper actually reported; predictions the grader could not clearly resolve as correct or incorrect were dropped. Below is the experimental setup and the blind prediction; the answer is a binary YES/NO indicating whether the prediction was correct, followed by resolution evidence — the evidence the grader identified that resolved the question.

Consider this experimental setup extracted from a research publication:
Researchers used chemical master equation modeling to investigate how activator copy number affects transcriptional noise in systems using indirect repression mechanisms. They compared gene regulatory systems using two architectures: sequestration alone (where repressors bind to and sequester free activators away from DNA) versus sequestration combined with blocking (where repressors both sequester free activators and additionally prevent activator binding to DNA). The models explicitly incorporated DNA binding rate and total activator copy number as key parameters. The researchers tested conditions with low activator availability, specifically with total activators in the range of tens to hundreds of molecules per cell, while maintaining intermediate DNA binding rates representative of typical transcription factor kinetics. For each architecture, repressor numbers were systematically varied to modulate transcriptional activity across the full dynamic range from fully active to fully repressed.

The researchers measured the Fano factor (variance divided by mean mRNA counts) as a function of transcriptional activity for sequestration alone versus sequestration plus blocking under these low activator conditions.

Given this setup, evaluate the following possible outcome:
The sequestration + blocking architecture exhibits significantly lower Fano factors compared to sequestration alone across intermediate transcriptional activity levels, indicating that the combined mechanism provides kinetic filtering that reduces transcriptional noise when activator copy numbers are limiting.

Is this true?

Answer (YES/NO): YES